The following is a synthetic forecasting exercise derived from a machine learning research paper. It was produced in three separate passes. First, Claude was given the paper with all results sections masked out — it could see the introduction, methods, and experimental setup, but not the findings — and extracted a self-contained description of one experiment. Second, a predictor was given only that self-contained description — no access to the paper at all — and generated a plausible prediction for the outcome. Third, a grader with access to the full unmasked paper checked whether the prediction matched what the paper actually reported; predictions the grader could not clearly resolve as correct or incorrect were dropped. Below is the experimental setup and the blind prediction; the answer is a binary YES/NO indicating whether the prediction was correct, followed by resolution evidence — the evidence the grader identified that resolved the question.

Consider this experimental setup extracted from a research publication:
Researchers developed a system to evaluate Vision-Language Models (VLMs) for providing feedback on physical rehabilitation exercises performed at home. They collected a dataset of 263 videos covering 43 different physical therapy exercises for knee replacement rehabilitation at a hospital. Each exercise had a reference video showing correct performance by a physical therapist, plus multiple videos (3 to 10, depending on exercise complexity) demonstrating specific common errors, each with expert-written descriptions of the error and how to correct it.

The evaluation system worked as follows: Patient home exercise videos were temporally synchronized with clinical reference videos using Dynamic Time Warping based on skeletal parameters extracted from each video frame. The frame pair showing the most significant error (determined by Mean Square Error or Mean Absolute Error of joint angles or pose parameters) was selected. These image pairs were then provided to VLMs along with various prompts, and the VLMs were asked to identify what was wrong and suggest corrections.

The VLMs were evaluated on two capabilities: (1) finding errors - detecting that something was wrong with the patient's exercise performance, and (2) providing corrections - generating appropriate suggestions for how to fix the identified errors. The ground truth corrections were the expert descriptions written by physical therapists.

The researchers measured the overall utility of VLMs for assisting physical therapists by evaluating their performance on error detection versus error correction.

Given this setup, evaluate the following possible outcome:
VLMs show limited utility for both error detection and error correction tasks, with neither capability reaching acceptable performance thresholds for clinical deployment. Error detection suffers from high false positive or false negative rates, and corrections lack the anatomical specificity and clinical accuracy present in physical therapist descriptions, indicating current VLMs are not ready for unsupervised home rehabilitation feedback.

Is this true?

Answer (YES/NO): NO